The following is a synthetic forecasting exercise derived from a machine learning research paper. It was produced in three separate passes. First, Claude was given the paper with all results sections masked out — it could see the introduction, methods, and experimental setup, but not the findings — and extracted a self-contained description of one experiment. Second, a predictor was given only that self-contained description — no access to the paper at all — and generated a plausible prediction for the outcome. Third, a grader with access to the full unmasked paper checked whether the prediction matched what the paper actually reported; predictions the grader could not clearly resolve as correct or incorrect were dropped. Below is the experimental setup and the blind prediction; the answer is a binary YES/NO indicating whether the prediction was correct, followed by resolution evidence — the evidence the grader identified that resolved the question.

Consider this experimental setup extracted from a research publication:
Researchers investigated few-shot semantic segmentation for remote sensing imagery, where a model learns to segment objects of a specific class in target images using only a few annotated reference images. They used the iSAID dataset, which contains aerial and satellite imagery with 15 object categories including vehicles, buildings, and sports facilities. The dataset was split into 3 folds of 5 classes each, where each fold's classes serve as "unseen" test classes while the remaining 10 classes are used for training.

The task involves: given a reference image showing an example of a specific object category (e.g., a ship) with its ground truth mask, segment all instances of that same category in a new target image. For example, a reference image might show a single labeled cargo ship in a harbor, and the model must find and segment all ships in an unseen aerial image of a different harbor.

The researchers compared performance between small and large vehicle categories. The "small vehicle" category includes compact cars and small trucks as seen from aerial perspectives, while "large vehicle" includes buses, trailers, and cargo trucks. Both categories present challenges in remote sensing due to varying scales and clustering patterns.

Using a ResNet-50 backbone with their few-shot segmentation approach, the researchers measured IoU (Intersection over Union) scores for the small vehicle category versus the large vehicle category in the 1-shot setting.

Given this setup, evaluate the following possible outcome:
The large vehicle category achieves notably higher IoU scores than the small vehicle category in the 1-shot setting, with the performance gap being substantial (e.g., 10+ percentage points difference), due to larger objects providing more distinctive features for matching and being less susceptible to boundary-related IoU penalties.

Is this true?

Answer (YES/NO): YES